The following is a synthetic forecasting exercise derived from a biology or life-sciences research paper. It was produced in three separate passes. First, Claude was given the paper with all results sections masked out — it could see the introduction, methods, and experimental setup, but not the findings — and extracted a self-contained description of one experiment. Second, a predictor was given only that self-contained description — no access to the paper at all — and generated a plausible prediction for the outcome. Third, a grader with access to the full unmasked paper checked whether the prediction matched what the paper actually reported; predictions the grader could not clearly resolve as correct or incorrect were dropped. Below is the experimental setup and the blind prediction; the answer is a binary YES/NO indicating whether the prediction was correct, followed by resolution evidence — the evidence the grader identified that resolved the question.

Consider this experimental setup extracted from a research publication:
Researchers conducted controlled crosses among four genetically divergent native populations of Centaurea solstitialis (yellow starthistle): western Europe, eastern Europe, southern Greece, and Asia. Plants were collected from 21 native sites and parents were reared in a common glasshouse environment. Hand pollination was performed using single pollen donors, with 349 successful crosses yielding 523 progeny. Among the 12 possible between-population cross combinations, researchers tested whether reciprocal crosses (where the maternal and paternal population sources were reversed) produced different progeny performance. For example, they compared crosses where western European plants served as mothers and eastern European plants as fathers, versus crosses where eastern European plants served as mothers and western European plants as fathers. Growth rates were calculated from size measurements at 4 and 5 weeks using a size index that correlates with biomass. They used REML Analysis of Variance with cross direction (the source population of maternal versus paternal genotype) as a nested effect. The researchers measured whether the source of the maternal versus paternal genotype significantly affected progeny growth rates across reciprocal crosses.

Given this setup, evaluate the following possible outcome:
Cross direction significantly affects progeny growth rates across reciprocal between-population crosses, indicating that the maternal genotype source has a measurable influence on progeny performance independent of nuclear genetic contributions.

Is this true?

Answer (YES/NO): YES